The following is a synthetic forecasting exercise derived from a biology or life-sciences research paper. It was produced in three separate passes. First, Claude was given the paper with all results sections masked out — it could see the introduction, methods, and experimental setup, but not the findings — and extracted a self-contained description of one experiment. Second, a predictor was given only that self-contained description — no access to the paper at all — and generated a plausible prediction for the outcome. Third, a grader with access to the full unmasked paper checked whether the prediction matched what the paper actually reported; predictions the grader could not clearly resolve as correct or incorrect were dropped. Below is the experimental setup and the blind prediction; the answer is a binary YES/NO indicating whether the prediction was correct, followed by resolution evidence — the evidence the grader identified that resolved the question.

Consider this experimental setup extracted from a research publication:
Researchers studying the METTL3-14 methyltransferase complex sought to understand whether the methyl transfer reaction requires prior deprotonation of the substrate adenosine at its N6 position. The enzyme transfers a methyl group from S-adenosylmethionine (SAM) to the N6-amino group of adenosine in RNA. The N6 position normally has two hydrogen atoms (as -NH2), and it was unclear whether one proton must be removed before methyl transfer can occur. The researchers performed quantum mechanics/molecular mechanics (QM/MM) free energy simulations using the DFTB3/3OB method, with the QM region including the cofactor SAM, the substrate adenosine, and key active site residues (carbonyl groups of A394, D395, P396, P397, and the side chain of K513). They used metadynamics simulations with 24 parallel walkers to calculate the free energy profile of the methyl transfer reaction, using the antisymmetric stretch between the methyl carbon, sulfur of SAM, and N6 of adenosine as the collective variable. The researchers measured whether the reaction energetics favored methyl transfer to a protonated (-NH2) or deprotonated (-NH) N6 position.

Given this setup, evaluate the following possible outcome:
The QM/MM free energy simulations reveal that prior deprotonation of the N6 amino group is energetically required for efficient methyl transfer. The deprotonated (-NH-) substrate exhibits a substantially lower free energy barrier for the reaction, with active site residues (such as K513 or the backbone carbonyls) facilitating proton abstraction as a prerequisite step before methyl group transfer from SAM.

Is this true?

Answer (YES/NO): NO